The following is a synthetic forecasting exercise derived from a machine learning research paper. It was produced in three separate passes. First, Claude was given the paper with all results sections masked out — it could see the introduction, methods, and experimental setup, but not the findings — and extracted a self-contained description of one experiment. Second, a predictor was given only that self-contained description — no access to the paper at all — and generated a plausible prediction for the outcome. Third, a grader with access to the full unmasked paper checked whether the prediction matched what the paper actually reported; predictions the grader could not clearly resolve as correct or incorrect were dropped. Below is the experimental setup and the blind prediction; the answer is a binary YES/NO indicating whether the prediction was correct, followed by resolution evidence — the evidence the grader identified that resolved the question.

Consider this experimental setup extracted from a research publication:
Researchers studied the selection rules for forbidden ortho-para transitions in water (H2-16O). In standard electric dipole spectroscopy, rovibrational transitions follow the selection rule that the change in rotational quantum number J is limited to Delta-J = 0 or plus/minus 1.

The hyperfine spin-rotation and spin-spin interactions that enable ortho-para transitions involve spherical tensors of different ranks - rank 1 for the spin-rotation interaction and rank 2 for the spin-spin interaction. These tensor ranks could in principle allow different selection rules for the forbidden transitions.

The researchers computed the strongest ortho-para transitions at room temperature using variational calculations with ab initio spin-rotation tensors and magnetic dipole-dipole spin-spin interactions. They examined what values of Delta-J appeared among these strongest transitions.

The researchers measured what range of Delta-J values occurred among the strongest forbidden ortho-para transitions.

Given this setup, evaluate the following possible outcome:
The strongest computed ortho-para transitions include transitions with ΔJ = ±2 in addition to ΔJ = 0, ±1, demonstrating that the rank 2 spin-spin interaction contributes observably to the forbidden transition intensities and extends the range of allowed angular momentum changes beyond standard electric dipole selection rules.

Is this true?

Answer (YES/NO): NO